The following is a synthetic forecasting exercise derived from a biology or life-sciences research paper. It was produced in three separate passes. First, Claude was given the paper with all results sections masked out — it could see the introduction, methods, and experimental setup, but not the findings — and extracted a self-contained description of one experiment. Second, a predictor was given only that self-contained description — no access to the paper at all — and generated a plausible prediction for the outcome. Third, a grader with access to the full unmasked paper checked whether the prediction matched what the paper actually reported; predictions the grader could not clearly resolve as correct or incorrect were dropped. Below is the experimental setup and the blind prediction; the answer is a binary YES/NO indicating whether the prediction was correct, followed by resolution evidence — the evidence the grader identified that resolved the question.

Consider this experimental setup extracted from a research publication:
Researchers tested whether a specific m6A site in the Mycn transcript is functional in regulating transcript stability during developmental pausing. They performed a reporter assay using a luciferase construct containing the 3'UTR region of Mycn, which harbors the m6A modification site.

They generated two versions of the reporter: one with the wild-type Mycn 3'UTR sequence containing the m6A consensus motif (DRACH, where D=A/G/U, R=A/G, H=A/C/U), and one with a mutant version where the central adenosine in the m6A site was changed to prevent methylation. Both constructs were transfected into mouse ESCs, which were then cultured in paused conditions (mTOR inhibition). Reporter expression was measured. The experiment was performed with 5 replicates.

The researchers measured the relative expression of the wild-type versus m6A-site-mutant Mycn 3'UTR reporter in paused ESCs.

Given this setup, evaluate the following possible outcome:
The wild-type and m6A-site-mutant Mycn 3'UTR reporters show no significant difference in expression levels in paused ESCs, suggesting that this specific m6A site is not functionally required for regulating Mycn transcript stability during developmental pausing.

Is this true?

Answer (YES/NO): NO